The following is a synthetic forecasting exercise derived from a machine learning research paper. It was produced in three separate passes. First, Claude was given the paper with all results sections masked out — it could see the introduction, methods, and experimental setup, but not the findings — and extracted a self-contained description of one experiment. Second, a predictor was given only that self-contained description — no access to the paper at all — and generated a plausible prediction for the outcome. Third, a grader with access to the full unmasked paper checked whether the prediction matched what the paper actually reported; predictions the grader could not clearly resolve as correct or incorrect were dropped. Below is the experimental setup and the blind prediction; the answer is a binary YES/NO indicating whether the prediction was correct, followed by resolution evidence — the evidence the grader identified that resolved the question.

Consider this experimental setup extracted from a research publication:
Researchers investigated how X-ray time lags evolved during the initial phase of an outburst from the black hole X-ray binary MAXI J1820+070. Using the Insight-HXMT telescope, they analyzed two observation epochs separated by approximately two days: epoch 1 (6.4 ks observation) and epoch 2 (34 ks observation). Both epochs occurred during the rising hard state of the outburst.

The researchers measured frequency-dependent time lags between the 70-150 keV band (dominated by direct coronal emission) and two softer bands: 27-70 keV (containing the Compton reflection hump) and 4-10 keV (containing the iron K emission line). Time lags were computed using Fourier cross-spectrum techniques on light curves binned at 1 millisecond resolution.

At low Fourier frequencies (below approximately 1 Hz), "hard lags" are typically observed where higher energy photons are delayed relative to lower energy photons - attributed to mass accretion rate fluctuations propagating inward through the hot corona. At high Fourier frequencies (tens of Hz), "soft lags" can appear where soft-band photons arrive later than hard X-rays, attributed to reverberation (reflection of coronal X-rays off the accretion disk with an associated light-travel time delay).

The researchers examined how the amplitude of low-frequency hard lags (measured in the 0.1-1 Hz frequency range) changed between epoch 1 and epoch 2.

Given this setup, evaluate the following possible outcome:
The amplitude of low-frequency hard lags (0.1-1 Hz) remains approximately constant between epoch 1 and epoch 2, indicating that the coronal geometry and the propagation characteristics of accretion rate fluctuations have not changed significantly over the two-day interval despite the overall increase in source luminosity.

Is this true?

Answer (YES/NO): NO